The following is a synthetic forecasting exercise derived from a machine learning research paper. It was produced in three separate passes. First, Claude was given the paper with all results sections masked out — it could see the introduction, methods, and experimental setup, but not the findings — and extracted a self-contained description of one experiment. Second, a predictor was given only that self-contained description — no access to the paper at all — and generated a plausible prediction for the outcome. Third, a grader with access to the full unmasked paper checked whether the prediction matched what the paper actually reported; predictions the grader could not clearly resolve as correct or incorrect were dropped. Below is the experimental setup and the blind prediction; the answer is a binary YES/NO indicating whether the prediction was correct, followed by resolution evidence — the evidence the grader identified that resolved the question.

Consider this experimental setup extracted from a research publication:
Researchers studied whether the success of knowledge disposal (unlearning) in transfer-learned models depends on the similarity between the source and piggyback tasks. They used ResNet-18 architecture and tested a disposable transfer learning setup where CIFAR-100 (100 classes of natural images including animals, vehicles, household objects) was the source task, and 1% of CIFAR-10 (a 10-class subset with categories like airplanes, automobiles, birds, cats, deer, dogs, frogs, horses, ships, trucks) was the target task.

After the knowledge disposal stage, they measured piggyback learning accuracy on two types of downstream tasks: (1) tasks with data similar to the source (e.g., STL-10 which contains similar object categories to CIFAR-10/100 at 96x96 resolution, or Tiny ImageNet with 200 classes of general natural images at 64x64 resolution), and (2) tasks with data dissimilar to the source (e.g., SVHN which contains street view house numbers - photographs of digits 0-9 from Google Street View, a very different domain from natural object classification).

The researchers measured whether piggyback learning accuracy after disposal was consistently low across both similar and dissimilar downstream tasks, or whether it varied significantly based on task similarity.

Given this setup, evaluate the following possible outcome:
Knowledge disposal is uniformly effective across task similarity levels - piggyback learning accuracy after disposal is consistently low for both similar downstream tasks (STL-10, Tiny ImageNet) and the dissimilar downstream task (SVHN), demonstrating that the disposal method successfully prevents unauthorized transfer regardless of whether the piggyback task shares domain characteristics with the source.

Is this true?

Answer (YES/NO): YES